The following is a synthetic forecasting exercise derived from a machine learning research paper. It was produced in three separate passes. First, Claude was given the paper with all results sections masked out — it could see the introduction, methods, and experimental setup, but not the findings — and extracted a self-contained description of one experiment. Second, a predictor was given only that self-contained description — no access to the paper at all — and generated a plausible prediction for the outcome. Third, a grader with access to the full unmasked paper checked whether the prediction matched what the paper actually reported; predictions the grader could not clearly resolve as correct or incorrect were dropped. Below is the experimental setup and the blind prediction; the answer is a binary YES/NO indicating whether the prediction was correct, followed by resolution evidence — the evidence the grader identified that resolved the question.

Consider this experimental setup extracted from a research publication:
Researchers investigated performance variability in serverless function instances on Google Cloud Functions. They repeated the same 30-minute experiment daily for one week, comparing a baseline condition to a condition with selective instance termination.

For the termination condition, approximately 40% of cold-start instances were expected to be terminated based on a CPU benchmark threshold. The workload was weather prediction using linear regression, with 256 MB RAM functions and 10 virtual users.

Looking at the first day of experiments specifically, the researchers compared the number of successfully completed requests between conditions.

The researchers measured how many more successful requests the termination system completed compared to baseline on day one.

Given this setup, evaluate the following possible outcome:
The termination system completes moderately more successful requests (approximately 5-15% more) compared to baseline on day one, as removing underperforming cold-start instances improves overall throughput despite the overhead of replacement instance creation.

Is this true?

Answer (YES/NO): YES